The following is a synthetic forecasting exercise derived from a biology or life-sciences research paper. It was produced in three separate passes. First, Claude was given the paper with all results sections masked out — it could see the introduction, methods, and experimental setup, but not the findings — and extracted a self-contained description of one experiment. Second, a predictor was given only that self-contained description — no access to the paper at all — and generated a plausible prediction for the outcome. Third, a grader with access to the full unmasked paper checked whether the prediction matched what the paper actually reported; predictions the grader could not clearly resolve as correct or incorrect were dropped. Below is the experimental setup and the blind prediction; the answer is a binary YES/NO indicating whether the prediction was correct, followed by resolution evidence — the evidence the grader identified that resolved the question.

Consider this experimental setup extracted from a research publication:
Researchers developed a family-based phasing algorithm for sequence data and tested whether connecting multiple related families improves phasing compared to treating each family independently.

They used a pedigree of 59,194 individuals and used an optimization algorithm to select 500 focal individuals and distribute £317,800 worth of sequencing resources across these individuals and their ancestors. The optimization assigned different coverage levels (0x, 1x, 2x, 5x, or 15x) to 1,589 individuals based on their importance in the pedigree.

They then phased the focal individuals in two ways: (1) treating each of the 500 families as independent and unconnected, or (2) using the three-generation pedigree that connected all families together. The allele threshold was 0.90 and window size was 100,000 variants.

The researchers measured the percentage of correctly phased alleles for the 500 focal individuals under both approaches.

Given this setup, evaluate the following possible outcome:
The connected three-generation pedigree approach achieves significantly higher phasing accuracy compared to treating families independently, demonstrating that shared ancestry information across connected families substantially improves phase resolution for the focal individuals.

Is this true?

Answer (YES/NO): YES